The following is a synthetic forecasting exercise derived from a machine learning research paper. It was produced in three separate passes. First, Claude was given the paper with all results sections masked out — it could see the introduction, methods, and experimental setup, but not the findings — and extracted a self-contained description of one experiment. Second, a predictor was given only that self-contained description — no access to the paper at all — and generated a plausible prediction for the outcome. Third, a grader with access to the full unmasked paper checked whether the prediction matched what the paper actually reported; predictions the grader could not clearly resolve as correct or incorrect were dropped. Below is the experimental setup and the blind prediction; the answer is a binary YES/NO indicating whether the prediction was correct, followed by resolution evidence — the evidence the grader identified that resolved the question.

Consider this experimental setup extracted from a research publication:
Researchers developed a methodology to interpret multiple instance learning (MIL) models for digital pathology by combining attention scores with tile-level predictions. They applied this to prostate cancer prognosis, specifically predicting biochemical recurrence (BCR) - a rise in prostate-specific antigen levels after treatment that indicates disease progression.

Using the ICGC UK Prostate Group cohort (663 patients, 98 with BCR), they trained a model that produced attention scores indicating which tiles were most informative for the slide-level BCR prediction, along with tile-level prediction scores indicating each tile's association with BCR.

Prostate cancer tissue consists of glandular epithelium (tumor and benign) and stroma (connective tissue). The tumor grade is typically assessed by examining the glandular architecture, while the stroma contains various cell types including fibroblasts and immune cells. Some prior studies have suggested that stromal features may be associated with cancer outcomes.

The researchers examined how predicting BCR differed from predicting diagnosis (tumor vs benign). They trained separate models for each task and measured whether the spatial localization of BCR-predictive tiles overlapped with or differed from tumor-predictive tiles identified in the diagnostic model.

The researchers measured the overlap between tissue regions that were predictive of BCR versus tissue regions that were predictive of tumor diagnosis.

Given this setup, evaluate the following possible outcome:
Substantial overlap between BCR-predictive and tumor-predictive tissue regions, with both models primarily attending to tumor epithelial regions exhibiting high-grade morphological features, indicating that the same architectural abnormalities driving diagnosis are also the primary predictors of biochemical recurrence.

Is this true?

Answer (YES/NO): NO